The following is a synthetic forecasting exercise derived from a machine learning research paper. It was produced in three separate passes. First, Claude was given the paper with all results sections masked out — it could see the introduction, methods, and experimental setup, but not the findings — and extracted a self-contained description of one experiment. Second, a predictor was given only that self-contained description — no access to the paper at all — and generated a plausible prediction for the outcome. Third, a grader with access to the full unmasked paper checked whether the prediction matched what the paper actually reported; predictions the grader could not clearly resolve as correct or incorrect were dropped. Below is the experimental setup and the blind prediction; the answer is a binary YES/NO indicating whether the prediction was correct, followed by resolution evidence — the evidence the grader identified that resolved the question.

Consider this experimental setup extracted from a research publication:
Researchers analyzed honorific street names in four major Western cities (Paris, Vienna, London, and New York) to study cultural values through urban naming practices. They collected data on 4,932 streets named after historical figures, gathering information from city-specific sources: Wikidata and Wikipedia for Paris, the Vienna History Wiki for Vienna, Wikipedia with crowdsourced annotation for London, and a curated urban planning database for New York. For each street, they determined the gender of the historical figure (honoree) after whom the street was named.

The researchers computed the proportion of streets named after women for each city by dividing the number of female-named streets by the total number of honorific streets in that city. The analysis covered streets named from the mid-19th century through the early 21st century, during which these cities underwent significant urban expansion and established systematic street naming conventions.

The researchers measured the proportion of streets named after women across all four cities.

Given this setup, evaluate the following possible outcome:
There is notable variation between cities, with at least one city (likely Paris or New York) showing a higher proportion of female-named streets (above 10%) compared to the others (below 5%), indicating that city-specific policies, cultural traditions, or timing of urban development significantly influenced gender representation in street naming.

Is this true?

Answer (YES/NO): NO